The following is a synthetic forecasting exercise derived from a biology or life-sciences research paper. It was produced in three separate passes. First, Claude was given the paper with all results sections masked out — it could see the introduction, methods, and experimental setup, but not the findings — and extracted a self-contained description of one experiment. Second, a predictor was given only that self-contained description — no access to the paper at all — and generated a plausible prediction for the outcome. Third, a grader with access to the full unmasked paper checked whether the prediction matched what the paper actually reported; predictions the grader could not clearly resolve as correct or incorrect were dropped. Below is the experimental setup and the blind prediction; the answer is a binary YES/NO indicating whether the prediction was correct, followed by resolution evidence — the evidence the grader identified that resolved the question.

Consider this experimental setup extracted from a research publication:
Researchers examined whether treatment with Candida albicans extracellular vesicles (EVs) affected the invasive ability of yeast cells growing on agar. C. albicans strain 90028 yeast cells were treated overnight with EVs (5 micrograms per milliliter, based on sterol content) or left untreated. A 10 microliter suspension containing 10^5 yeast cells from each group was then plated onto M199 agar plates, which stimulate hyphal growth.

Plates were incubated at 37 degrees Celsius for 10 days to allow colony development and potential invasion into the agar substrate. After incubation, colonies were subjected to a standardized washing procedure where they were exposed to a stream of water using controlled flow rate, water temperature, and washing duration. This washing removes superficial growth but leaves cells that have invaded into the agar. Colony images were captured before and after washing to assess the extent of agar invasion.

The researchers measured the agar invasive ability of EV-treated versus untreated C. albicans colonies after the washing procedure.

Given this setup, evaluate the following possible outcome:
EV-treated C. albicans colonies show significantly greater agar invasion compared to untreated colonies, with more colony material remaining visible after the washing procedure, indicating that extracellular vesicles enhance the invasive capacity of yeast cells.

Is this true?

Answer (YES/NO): NO